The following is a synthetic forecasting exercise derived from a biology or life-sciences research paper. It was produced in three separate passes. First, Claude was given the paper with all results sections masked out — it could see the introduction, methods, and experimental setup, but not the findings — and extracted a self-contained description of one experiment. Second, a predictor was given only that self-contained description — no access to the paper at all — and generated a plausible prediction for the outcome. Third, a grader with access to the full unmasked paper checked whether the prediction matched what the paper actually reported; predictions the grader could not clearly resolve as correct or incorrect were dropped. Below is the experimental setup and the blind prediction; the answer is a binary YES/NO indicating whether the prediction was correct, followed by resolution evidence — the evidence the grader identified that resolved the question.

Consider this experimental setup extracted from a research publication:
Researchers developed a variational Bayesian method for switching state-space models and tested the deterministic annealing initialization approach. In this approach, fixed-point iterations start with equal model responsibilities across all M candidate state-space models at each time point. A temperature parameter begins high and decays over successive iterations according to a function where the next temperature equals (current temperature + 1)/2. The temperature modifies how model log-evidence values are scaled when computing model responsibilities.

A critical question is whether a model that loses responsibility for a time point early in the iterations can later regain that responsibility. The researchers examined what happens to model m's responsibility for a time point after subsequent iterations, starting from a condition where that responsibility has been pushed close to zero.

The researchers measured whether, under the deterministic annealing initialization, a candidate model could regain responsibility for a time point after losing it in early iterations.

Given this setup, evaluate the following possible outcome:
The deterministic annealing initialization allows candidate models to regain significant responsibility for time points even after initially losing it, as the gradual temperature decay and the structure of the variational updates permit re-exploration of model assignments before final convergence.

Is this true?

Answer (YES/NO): NO